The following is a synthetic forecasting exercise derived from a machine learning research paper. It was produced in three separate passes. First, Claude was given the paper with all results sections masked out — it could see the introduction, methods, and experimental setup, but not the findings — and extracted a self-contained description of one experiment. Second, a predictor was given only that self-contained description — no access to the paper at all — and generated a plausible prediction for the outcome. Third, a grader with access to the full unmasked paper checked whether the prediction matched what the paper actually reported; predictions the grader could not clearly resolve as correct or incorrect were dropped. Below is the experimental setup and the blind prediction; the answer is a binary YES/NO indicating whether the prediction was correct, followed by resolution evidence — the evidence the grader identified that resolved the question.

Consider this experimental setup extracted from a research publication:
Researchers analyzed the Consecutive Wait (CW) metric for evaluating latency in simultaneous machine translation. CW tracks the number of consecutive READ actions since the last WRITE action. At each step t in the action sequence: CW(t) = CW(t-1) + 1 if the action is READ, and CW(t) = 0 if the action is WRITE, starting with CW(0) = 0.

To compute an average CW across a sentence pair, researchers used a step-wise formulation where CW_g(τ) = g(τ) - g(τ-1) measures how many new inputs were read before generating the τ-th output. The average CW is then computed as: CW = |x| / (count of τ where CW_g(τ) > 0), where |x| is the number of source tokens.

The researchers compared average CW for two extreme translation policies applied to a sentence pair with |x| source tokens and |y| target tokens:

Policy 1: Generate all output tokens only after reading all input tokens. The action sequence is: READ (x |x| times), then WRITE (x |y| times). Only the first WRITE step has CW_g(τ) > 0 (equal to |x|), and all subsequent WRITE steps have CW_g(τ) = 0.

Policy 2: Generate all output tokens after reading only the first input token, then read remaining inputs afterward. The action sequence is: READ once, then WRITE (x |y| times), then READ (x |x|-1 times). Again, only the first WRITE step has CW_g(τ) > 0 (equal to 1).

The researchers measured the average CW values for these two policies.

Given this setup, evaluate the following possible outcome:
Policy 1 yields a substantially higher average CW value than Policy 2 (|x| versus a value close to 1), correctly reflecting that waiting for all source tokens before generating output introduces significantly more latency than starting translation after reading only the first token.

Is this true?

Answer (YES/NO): NO